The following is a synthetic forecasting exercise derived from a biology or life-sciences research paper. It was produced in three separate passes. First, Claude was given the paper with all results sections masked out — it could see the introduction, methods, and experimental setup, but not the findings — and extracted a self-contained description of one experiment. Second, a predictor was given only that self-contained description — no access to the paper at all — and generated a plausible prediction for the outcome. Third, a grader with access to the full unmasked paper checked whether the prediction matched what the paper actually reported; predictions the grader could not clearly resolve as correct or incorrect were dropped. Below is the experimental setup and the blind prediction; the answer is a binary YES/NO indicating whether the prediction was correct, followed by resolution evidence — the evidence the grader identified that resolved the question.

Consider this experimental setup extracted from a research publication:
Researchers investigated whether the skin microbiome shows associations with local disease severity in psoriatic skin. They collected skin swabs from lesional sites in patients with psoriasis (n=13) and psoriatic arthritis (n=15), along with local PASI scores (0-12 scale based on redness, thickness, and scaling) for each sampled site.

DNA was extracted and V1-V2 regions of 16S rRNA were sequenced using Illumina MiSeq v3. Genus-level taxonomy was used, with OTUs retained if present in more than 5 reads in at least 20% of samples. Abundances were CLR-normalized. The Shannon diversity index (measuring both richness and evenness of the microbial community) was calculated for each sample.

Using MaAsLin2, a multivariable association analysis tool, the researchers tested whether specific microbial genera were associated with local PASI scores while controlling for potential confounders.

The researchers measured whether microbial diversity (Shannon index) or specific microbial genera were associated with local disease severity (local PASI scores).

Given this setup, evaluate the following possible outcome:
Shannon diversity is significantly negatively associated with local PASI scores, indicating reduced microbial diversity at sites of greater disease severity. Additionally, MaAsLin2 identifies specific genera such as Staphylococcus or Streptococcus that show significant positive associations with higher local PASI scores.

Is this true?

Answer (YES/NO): NO